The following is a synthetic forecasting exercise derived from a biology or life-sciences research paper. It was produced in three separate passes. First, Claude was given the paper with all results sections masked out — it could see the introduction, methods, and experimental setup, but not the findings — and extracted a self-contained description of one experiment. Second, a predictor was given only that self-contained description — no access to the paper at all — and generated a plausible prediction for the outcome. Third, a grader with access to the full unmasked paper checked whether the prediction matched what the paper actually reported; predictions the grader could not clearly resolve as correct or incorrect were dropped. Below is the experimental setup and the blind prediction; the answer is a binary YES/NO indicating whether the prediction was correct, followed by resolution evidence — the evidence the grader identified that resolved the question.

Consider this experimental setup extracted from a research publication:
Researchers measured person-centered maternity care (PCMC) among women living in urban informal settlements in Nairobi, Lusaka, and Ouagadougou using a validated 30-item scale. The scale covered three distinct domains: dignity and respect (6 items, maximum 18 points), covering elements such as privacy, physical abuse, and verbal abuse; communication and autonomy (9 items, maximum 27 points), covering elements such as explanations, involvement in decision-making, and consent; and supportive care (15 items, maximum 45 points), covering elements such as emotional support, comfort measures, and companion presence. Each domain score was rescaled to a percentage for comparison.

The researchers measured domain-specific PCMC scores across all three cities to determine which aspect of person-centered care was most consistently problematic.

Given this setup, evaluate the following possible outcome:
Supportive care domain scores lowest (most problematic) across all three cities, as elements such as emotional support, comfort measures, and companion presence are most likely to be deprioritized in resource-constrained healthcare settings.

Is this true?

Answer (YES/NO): NO